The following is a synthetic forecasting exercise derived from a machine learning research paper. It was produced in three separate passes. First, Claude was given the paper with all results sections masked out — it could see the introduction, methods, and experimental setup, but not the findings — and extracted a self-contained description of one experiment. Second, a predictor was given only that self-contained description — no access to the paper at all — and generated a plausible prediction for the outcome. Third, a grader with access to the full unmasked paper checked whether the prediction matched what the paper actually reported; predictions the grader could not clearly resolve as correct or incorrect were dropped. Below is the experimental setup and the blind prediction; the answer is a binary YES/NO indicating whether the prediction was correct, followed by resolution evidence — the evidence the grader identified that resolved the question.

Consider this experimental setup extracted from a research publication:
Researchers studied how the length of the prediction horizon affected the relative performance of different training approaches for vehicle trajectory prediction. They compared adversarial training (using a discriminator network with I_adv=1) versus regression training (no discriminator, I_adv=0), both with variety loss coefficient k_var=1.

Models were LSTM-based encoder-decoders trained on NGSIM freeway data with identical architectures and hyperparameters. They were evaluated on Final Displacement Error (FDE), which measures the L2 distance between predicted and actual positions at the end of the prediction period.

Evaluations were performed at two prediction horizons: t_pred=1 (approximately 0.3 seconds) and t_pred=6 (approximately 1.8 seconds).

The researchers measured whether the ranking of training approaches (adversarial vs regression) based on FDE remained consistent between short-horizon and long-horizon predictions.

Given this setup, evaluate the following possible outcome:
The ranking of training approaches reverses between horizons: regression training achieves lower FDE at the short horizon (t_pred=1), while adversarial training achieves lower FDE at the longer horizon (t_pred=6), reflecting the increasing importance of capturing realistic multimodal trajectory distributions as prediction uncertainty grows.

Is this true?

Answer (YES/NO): NO